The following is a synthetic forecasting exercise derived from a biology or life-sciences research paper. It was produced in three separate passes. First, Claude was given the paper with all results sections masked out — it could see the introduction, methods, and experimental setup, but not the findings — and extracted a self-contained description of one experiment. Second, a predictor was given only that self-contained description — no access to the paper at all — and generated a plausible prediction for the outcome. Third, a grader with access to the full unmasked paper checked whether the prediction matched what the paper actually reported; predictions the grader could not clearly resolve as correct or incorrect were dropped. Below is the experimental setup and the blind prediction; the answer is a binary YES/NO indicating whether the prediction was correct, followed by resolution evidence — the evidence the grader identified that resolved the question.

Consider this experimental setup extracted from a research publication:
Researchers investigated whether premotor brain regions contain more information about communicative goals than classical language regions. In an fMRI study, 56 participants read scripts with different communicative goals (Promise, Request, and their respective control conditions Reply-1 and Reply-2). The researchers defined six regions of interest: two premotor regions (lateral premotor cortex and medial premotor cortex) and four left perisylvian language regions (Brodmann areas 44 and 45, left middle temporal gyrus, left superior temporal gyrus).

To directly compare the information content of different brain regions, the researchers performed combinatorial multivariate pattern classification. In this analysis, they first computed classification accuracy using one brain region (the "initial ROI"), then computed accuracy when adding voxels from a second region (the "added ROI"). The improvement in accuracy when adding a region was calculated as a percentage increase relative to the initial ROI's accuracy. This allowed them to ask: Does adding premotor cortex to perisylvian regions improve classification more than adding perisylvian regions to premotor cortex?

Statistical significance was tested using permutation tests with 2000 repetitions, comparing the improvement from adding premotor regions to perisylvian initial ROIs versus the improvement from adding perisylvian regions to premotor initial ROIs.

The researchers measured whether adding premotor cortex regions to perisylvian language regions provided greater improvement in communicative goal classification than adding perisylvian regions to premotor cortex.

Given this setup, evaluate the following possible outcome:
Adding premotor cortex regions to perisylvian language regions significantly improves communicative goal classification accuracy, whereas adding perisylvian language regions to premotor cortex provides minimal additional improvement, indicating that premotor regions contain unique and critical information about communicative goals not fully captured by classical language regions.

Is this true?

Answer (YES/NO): NO